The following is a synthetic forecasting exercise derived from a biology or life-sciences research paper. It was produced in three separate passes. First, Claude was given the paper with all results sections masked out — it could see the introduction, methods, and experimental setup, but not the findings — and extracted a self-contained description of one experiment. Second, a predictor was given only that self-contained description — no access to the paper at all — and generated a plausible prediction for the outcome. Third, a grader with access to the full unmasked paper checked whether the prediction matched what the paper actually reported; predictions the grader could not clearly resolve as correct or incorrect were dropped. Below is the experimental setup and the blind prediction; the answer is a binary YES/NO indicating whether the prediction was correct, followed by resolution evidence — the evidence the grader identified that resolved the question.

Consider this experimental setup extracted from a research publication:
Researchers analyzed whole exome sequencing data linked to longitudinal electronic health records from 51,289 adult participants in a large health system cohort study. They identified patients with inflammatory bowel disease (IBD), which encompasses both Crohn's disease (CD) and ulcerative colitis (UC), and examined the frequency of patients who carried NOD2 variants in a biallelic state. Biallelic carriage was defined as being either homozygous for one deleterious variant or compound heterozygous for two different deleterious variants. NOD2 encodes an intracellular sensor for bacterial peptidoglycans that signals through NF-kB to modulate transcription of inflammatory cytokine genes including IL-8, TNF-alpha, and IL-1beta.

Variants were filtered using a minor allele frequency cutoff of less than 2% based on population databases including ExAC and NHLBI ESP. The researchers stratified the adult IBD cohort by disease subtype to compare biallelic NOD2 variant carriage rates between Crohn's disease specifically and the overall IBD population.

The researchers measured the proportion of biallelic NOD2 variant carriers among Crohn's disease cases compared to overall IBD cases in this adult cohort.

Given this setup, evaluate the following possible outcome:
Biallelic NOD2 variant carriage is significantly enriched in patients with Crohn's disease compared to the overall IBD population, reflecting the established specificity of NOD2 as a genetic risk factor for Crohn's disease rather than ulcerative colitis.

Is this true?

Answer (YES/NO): YES